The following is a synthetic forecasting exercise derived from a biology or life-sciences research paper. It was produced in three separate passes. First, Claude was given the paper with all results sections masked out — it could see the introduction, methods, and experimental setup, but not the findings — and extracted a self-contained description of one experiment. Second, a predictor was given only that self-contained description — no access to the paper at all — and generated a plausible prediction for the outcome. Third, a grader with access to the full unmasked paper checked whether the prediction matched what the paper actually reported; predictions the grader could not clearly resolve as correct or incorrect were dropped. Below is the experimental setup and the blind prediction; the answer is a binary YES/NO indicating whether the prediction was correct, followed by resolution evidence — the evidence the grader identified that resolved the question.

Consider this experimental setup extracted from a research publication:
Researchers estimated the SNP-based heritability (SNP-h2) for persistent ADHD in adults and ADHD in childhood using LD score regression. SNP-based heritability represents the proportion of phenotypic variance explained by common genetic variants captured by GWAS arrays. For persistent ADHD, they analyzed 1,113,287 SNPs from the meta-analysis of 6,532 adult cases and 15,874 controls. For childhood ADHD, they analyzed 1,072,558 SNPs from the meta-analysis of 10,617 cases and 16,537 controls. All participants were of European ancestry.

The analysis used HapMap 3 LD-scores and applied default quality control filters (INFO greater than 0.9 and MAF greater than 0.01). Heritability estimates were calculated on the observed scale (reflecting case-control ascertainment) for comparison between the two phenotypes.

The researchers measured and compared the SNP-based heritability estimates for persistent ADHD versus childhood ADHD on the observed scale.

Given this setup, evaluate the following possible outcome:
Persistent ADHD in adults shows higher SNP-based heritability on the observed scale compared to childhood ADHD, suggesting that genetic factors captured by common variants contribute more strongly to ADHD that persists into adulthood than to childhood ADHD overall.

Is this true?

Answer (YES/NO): NO